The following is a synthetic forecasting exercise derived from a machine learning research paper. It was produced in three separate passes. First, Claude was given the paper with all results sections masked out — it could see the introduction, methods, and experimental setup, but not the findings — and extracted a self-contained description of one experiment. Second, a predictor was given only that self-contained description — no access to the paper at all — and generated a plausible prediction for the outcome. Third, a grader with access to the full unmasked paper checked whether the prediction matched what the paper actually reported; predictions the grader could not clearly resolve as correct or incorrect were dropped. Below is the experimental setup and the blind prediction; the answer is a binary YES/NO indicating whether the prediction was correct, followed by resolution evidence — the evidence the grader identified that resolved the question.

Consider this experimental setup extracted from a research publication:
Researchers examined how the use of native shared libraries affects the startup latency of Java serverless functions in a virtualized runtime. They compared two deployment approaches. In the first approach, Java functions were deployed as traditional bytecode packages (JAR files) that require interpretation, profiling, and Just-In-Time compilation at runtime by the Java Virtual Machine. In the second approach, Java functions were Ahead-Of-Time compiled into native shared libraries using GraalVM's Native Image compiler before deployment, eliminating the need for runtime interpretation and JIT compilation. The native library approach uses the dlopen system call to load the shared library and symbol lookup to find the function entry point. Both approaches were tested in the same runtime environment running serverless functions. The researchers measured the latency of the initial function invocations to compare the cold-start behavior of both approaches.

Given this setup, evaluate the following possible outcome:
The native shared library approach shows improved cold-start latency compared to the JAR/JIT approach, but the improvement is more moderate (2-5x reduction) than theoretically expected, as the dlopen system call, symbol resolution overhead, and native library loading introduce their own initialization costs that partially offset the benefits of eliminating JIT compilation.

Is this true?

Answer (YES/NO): NO